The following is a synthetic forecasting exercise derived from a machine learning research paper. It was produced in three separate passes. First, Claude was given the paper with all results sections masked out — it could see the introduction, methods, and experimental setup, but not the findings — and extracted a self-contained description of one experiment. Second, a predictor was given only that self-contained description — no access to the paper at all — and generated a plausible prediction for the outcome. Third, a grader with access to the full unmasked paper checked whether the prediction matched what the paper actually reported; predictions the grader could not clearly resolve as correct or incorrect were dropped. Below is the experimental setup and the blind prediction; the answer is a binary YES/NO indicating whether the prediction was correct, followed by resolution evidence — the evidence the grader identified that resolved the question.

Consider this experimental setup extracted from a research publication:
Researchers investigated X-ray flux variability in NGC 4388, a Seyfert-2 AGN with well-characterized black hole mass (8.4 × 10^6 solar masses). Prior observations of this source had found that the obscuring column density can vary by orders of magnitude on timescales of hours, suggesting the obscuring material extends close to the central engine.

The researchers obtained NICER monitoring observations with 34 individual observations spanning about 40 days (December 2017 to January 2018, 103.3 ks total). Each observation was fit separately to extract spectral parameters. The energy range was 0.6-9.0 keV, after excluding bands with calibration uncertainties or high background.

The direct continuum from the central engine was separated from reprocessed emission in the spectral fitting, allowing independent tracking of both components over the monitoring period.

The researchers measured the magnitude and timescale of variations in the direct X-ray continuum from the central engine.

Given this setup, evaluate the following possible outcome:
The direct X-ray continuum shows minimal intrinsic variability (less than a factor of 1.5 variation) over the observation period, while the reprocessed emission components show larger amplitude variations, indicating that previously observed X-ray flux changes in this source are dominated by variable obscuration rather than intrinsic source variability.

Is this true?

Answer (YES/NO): NO